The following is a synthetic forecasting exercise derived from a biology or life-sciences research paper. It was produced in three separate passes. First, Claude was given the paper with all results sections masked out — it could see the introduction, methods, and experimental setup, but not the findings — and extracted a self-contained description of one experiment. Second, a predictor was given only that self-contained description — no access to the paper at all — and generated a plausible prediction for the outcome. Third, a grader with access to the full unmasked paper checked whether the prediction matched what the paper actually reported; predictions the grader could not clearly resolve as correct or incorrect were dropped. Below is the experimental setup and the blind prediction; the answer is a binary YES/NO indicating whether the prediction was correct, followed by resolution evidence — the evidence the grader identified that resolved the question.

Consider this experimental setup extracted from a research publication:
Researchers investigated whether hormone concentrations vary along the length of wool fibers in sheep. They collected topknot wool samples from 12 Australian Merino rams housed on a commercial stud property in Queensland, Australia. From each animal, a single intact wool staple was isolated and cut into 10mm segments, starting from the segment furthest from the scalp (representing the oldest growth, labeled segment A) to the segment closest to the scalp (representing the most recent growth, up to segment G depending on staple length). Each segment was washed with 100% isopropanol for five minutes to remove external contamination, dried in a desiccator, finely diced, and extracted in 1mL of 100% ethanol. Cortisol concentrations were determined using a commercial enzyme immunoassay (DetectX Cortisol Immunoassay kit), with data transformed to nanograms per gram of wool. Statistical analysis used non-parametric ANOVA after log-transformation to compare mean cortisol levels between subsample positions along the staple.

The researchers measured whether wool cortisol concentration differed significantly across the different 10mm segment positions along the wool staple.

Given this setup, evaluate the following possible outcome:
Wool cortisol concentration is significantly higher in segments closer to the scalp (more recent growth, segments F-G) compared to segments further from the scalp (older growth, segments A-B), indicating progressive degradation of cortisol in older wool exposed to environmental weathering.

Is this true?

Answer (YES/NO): NO